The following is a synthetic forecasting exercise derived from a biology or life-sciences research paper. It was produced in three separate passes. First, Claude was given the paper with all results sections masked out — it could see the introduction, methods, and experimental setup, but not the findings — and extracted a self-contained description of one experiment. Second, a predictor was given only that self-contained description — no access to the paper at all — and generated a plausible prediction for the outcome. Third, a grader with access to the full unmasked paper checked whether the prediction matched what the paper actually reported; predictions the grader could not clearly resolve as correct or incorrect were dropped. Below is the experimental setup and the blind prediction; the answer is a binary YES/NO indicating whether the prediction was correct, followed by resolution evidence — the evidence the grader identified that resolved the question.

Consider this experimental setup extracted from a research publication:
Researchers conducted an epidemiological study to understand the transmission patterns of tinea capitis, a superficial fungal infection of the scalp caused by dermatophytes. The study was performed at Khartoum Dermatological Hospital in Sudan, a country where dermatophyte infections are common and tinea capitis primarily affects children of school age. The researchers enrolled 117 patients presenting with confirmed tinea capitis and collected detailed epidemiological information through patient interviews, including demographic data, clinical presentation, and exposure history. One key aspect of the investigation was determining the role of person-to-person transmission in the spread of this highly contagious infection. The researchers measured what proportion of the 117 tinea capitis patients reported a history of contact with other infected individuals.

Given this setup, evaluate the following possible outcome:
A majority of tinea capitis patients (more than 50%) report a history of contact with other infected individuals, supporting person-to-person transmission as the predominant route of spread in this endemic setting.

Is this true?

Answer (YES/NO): YES